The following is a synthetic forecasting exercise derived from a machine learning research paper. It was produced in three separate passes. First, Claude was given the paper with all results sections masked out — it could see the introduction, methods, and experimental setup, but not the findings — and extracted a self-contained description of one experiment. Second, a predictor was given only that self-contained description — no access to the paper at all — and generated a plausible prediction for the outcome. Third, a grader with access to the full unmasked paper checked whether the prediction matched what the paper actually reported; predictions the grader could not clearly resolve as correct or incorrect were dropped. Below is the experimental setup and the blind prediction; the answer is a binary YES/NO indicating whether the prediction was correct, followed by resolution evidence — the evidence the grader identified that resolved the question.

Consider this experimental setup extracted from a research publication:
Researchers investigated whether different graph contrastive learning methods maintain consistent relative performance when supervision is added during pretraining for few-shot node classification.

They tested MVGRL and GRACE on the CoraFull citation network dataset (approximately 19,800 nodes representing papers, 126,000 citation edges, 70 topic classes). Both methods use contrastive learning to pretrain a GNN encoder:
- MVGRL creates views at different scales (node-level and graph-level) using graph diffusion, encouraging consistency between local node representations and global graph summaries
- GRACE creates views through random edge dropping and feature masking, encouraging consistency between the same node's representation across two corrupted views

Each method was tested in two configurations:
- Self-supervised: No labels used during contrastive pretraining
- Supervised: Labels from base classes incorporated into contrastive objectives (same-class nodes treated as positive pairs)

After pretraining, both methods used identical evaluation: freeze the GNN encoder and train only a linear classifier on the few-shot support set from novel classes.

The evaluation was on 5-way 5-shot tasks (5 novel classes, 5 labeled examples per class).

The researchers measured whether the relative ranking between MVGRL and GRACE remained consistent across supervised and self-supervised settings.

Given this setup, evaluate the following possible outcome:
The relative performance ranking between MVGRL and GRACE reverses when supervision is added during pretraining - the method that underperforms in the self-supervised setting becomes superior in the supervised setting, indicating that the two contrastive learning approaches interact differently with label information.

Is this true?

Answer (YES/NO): NO